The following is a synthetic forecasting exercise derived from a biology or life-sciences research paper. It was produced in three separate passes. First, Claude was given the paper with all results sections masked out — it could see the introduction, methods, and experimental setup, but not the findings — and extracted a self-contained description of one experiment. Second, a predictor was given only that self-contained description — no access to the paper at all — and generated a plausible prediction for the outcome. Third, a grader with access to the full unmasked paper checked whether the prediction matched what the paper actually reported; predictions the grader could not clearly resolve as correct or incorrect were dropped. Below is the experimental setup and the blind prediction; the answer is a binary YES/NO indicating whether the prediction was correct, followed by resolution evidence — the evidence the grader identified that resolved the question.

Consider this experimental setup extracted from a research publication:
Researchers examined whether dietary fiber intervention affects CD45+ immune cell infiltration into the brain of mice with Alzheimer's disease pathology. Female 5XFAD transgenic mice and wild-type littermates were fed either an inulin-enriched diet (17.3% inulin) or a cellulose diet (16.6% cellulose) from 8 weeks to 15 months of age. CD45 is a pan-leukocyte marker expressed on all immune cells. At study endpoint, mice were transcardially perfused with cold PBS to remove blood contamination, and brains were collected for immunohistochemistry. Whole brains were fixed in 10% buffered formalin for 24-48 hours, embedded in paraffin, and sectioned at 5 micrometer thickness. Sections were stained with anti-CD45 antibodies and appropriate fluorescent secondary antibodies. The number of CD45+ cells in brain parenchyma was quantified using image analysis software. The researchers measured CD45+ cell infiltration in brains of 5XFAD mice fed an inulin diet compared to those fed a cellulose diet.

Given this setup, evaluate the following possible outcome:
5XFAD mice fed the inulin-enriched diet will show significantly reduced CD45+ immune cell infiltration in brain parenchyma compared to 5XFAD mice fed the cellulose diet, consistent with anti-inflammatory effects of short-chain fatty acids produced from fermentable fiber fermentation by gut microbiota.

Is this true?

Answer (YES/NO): NO